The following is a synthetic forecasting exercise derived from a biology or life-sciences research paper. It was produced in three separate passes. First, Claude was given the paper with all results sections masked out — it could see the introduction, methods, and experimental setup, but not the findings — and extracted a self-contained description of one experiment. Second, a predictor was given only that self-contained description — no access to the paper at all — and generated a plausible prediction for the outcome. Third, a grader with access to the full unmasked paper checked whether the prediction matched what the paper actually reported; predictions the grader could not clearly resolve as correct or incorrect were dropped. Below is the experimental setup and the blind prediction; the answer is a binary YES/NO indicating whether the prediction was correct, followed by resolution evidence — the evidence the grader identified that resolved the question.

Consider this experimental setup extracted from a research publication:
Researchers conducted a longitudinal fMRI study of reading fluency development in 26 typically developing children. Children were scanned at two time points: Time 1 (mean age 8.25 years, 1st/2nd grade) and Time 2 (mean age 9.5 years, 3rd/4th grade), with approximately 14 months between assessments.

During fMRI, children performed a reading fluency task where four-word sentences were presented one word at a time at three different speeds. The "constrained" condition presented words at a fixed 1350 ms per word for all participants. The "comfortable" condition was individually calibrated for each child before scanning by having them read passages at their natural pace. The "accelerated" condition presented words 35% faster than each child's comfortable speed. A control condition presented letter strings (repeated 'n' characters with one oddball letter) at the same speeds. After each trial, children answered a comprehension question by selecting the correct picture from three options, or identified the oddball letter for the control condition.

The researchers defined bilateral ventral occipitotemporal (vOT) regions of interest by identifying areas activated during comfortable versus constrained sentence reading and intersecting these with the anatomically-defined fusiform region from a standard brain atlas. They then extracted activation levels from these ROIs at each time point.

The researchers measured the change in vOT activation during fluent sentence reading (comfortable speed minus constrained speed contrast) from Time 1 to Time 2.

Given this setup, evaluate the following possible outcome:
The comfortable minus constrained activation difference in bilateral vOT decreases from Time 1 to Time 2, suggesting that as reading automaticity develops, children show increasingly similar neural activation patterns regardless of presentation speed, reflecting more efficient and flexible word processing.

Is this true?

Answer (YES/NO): NO